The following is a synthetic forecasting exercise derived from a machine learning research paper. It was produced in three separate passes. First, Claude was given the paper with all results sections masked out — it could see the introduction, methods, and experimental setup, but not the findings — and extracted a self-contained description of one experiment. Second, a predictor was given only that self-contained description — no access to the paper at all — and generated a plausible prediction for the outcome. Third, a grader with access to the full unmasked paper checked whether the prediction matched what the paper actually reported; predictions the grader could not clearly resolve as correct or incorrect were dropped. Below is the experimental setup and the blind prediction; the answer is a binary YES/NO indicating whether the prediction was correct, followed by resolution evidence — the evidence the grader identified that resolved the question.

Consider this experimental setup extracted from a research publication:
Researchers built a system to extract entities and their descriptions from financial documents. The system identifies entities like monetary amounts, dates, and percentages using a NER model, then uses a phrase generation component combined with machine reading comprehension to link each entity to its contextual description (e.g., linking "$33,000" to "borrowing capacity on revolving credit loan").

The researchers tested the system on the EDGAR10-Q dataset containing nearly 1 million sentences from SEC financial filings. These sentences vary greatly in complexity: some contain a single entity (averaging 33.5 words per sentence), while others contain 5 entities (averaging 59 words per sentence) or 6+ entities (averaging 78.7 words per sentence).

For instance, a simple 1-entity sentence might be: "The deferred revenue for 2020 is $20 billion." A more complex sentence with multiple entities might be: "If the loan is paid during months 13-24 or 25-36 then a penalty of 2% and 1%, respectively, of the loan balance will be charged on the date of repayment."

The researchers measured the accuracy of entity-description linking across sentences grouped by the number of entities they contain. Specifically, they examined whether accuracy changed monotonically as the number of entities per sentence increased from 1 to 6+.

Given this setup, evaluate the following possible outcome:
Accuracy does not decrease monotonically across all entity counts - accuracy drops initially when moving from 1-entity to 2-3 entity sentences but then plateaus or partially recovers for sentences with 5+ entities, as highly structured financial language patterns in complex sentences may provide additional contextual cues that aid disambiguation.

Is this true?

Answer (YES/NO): NO